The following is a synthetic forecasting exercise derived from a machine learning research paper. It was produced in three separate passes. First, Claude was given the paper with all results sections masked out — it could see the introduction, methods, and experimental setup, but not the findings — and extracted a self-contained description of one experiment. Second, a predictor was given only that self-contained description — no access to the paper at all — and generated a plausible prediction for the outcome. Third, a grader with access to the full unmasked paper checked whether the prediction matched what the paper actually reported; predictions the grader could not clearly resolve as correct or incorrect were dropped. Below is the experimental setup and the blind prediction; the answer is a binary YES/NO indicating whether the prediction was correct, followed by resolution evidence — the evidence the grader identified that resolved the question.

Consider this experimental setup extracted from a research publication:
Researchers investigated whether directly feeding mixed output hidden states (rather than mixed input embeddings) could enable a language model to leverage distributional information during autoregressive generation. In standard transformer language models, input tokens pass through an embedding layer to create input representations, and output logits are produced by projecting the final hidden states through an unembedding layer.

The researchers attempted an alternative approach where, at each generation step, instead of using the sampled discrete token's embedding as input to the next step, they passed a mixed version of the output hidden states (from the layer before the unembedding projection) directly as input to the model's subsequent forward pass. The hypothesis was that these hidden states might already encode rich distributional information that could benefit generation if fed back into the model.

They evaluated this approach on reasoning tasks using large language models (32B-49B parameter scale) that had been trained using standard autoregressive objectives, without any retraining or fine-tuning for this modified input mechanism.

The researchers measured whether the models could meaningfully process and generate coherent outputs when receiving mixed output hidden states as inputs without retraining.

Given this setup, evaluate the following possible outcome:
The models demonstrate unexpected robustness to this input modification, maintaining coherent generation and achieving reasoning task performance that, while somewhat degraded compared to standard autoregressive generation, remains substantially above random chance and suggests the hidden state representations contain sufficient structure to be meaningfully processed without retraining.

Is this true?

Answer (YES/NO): NO